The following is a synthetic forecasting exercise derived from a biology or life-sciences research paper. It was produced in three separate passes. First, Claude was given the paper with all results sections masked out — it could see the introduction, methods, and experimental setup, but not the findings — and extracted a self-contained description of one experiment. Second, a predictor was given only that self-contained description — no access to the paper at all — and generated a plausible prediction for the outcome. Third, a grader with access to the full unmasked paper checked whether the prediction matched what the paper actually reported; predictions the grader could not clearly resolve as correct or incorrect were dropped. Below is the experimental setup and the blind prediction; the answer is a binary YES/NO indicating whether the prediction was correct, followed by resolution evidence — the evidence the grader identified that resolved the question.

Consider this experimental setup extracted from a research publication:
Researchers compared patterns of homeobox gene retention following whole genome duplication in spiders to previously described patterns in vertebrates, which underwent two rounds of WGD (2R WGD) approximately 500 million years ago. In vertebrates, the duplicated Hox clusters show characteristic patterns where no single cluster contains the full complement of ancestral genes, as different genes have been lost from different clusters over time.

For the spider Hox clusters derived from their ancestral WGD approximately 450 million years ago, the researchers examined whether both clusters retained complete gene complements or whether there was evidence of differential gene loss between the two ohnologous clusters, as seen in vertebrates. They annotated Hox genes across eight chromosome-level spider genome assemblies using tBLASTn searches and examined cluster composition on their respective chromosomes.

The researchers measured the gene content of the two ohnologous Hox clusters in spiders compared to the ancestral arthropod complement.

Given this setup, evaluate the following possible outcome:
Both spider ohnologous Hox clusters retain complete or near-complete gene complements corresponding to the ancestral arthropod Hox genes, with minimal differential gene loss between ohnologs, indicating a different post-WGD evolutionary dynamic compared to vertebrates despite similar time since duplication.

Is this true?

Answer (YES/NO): YES